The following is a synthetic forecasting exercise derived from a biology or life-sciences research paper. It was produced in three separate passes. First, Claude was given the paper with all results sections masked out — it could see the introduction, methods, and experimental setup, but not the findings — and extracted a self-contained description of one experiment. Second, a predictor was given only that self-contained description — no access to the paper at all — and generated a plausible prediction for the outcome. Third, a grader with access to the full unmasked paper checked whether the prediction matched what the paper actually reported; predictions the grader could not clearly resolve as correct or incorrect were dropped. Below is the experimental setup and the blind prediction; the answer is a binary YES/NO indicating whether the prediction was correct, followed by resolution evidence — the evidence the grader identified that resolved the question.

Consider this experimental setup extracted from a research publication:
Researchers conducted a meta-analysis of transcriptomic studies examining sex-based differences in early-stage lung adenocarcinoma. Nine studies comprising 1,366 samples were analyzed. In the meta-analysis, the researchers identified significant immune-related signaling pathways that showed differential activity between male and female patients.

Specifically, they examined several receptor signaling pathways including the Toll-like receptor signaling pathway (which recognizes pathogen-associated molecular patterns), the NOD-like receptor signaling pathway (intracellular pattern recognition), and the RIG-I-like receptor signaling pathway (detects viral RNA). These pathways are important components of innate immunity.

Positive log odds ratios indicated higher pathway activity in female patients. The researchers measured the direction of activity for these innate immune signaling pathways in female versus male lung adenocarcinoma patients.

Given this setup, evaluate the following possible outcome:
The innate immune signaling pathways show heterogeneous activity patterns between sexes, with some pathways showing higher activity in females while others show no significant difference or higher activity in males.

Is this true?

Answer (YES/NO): NO